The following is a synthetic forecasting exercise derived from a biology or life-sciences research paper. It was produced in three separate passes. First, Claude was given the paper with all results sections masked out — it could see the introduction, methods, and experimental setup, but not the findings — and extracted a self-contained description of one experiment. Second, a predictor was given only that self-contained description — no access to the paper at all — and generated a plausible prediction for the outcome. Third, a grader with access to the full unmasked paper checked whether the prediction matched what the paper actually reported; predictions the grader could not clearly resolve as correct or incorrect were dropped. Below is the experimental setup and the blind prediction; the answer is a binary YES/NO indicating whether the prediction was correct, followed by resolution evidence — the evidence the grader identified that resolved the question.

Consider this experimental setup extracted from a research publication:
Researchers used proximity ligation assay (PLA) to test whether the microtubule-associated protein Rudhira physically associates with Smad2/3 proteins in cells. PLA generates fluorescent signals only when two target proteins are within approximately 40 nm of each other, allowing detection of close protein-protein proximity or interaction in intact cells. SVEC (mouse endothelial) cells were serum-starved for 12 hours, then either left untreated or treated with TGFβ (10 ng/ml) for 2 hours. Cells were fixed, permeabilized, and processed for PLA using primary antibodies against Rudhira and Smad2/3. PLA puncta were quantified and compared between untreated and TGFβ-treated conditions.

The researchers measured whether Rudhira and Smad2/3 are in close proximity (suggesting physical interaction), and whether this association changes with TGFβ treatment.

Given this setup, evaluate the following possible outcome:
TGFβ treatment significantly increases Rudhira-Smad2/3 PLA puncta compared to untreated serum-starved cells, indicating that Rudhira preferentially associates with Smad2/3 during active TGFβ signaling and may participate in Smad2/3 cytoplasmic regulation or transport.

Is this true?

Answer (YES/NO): NO